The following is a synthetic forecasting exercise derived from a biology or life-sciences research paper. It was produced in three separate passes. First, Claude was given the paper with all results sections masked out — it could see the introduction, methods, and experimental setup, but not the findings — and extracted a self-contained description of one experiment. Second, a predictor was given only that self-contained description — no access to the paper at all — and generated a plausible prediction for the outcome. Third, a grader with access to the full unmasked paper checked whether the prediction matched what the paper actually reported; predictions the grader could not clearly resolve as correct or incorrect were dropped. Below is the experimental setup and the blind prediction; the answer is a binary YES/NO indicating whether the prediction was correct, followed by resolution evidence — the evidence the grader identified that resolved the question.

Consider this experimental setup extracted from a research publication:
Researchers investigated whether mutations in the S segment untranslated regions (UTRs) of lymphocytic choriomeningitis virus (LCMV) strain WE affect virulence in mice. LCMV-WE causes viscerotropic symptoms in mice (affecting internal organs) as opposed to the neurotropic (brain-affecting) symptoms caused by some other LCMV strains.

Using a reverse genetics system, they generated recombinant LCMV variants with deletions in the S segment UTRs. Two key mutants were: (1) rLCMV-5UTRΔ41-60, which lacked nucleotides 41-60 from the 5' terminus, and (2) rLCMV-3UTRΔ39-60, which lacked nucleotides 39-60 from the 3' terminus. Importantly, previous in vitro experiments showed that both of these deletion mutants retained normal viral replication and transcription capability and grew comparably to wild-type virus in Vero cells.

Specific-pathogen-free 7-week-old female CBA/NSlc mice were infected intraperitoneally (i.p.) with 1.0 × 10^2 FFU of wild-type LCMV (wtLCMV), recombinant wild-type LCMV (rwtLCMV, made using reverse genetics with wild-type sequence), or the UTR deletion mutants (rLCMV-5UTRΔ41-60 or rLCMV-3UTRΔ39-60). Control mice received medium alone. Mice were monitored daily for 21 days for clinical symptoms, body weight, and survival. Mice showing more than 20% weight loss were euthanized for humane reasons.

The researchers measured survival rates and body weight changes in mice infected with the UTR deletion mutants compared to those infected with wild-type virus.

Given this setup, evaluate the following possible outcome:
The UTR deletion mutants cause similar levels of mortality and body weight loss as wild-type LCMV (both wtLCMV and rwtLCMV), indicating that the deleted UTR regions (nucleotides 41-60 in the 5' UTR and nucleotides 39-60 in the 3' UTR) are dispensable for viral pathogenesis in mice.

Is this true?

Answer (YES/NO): NO